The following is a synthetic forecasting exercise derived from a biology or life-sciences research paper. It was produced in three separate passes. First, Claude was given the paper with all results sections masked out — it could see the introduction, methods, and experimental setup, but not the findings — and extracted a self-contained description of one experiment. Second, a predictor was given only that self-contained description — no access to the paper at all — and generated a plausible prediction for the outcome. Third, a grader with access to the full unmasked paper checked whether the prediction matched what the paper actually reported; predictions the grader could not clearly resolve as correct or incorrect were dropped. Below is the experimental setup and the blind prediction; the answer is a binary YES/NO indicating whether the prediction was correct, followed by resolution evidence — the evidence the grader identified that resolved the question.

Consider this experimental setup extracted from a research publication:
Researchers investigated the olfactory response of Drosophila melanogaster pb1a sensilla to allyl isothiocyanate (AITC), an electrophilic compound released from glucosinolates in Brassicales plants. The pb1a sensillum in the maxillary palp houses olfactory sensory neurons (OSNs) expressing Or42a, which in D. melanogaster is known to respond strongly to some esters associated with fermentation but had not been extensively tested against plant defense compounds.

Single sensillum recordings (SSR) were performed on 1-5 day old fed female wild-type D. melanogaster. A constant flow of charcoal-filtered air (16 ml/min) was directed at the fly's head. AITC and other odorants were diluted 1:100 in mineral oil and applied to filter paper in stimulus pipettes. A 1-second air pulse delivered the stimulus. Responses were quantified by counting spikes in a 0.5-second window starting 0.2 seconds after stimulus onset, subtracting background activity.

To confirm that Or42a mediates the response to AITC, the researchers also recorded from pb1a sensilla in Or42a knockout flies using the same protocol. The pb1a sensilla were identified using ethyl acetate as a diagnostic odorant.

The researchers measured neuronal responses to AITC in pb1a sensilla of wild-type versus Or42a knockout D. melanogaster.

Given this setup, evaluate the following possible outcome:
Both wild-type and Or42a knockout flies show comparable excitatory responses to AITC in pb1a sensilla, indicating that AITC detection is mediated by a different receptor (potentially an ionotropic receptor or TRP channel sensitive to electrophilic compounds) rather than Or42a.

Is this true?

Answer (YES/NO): NO